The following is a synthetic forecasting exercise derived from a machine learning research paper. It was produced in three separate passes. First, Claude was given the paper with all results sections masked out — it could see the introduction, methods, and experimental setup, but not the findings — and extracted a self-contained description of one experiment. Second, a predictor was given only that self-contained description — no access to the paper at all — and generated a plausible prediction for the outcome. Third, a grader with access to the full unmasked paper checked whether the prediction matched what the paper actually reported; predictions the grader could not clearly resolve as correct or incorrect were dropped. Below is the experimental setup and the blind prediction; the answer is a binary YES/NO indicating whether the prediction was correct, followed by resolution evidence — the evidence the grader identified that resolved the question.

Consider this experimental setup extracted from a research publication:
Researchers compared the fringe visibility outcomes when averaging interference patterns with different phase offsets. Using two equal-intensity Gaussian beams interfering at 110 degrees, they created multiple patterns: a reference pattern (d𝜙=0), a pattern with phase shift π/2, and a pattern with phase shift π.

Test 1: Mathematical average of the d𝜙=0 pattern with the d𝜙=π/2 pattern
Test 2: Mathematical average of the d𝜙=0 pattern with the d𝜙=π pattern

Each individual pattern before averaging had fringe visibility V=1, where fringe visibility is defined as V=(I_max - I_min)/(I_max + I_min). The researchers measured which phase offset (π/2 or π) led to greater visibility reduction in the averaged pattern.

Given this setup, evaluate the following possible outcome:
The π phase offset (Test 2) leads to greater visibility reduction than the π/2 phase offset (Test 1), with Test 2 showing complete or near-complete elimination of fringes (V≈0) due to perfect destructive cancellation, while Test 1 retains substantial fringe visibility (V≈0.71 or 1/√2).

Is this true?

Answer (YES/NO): YES